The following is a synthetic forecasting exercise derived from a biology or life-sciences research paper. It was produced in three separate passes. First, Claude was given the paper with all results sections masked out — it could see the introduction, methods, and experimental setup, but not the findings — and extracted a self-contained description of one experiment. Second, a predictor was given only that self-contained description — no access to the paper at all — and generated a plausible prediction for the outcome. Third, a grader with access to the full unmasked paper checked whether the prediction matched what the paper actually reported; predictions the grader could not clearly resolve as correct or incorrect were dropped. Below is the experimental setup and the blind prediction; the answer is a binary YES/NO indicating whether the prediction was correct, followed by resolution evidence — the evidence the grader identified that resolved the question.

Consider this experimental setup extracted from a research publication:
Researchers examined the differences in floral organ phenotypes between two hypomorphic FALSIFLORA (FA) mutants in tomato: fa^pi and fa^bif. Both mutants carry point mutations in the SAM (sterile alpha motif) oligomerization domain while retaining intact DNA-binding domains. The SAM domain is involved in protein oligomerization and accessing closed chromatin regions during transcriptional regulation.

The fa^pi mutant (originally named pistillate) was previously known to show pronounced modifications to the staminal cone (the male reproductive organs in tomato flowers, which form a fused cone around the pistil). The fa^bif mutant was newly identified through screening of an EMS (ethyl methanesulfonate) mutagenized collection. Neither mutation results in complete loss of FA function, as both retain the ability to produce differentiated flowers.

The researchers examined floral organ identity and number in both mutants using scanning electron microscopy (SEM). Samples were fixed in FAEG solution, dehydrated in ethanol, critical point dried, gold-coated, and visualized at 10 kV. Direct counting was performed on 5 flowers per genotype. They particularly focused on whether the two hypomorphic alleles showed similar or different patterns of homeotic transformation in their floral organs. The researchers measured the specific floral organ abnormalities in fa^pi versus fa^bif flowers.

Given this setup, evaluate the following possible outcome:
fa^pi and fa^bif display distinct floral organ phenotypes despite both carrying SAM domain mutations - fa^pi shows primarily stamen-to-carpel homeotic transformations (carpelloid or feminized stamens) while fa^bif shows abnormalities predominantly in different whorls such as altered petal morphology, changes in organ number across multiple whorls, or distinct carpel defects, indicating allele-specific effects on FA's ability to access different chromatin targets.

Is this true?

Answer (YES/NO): NO